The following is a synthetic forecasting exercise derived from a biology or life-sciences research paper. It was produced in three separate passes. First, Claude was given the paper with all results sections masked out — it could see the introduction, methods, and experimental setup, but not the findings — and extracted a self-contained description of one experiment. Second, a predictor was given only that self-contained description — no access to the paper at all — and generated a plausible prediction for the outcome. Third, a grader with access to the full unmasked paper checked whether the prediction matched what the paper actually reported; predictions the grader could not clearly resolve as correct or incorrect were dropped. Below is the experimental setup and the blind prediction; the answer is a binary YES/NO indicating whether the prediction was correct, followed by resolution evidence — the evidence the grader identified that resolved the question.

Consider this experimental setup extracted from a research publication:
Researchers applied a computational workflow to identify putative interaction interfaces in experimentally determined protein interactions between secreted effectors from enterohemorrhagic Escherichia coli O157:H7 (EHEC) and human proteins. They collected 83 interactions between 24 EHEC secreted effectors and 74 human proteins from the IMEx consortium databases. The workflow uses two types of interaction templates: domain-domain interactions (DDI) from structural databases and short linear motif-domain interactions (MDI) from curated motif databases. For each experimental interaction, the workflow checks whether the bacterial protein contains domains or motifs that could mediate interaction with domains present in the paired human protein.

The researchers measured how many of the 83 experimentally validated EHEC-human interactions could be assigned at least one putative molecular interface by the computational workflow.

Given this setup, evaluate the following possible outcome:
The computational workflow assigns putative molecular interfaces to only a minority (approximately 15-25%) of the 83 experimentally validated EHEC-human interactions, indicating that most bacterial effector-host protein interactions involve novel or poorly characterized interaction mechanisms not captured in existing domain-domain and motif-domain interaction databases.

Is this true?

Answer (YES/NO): NO